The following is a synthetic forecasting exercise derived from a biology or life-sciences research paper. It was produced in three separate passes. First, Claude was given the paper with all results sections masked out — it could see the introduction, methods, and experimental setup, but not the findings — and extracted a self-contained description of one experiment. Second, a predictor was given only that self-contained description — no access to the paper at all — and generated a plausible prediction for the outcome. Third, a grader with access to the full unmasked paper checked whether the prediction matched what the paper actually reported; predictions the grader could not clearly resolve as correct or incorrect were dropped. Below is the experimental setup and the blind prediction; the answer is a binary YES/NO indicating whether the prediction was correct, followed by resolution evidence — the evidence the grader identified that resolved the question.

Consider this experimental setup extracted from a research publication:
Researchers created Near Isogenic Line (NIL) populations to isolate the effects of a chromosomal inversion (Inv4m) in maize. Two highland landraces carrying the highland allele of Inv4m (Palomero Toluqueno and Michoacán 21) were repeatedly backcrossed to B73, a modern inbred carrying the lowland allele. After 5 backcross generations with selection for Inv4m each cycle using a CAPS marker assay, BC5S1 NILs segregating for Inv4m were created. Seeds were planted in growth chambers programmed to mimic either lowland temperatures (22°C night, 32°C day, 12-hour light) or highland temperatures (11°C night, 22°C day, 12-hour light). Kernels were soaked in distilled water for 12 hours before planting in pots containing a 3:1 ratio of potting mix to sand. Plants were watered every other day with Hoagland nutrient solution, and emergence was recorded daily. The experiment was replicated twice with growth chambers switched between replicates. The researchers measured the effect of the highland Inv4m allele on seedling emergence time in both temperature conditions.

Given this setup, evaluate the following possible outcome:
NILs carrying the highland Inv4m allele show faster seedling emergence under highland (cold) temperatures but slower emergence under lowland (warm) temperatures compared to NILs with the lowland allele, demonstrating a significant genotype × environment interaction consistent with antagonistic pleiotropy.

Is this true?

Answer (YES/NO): NO